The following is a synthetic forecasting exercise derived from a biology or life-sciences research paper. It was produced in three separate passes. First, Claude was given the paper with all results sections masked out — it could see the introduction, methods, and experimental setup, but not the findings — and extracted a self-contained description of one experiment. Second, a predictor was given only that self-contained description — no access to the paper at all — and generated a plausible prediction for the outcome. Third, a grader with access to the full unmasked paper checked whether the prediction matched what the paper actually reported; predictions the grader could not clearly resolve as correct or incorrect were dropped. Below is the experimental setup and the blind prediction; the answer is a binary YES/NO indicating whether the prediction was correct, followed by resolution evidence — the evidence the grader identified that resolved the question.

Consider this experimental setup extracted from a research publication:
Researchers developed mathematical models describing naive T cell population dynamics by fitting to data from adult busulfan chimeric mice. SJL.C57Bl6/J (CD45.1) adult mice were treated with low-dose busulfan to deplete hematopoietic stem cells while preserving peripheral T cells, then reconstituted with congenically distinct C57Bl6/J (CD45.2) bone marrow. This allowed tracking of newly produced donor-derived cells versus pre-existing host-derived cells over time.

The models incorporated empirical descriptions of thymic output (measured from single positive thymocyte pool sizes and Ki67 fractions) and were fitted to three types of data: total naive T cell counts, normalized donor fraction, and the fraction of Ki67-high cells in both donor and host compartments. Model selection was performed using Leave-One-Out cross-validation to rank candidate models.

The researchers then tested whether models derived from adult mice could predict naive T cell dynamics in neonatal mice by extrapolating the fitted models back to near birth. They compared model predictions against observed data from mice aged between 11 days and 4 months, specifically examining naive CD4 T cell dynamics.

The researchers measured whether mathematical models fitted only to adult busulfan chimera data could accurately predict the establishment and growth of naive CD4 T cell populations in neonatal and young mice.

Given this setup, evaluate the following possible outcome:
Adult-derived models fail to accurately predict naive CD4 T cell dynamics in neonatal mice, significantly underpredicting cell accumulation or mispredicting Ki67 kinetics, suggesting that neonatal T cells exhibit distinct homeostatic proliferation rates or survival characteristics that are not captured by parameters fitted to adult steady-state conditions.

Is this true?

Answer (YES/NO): NO